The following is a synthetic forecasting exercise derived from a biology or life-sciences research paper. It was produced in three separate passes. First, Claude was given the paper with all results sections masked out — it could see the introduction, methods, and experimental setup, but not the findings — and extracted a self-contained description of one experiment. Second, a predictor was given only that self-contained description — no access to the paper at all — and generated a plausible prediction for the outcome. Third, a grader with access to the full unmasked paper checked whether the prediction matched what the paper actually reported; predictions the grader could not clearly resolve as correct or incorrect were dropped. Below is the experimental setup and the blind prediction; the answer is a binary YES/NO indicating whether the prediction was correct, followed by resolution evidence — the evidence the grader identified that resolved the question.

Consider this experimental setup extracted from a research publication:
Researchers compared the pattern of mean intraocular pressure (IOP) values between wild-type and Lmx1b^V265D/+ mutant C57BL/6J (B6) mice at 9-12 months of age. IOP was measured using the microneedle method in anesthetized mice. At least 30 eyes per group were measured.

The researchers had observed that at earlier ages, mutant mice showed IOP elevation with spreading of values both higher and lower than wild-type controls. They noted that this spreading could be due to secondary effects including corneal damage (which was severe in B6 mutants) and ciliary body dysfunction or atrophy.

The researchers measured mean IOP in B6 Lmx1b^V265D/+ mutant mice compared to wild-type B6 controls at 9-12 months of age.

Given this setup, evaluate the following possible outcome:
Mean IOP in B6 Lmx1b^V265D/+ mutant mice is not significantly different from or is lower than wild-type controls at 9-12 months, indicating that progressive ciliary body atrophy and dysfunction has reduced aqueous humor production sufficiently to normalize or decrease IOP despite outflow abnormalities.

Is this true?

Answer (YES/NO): YES